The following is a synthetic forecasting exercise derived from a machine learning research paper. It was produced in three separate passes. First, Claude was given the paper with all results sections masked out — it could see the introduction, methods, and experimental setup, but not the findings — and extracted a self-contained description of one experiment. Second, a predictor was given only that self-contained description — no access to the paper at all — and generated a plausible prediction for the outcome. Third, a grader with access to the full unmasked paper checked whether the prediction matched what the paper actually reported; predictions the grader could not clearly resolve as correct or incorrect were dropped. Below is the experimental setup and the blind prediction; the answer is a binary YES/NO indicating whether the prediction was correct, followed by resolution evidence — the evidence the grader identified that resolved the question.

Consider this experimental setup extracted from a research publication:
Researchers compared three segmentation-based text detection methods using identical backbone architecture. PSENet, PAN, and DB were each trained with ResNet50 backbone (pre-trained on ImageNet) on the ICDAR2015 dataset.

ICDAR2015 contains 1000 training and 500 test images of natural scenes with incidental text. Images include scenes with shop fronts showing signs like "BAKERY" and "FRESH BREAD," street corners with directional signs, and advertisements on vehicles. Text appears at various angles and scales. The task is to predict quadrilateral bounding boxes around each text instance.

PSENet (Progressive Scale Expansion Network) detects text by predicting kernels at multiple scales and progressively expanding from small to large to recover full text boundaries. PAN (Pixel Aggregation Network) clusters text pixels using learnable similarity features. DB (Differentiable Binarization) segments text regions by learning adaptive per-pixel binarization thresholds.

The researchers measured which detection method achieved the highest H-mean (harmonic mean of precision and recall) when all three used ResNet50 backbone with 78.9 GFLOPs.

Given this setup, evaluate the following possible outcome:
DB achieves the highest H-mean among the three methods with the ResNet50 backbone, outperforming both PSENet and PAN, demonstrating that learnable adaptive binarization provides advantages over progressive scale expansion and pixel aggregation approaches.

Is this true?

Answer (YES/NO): NO